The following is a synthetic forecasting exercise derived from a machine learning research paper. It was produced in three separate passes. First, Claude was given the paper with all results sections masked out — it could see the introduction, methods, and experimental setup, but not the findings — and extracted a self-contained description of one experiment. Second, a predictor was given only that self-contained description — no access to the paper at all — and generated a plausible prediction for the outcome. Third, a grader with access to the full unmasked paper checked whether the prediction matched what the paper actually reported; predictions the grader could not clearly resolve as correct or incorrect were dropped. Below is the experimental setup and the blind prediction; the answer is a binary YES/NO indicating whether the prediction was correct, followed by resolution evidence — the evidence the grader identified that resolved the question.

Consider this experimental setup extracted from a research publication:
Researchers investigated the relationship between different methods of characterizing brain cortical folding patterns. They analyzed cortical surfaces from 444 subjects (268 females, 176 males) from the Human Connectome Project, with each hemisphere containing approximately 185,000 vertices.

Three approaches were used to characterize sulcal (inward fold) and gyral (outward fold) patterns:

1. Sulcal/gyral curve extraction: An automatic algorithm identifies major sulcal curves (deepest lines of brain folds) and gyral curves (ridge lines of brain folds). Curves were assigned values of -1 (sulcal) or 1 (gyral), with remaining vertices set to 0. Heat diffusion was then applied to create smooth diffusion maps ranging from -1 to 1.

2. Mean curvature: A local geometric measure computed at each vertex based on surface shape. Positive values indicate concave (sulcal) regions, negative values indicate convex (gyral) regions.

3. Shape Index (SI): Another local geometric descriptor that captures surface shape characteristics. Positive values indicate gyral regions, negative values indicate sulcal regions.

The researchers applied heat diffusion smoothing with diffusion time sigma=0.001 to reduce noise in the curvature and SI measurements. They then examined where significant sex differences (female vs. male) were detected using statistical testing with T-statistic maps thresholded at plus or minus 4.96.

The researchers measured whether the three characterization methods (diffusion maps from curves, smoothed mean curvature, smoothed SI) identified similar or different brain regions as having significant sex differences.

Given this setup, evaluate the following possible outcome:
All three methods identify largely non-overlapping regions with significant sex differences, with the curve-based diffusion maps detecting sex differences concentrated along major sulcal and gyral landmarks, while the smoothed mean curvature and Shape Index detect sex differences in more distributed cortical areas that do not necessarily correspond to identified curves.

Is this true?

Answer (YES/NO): NO